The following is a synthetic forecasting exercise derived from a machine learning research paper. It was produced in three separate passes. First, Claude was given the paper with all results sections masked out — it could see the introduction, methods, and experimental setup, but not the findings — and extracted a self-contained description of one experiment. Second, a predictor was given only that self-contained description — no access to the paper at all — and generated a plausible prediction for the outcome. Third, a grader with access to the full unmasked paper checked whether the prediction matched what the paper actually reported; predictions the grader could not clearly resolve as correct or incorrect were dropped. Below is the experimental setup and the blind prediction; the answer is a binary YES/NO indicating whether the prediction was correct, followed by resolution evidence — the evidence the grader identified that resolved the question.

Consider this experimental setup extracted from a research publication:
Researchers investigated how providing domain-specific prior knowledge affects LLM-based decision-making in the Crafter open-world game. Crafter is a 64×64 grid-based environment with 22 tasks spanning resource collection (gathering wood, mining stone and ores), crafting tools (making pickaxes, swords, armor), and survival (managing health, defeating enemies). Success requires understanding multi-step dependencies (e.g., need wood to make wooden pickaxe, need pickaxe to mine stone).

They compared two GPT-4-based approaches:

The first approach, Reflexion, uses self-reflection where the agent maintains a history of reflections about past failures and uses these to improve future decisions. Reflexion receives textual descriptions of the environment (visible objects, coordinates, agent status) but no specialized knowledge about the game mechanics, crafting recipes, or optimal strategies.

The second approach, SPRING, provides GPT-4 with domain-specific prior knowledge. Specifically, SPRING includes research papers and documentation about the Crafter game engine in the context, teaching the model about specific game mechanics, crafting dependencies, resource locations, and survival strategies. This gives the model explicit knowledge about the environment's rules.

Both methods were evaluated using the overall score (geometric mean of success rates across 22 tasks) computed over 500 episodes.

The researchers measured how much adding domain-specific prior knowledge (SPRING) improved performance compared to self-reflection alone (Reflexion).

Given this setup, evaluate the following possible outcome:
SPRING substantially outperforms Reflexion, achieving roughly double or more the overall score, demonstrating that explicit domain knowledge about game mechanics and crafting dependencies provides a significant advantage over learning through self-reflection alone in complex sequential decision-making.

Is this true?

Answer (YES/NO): YES